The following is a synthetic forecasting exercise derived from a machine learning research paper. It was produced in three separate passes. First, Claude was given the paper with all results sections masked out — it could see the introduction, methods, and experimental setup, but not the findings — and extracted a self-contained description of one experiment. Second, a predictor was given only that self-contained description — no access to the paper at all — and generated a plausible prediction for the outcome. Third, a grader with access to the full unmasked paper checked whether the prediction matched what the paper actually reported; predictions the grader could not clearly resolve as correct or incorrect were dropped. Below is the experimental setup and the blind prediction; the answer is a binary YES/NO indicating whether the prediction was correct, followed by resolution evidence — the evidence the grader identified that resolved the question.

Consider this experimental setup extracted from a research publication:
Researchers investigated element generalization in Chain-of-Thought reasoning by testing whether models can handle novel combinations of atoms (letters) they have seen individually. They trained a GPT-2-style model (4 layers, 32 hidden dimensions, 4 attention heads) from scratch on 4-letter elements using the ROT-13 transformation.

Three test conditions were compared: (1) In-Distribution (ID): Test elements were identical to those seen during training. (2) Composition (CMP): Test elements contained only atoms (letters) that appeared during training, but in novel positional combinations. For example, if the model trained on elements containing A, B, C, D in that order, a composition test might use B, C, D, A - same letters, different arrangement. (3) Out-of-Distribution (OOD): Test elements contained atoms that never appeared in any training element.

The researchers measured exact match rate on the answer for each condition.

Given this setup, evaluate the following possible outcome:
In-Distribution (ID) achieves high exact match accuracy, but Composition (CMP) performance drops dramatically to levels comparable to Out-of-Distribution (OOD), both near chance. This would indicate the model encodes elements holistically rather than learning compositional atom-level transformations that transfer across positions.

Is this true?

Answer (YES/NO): YES